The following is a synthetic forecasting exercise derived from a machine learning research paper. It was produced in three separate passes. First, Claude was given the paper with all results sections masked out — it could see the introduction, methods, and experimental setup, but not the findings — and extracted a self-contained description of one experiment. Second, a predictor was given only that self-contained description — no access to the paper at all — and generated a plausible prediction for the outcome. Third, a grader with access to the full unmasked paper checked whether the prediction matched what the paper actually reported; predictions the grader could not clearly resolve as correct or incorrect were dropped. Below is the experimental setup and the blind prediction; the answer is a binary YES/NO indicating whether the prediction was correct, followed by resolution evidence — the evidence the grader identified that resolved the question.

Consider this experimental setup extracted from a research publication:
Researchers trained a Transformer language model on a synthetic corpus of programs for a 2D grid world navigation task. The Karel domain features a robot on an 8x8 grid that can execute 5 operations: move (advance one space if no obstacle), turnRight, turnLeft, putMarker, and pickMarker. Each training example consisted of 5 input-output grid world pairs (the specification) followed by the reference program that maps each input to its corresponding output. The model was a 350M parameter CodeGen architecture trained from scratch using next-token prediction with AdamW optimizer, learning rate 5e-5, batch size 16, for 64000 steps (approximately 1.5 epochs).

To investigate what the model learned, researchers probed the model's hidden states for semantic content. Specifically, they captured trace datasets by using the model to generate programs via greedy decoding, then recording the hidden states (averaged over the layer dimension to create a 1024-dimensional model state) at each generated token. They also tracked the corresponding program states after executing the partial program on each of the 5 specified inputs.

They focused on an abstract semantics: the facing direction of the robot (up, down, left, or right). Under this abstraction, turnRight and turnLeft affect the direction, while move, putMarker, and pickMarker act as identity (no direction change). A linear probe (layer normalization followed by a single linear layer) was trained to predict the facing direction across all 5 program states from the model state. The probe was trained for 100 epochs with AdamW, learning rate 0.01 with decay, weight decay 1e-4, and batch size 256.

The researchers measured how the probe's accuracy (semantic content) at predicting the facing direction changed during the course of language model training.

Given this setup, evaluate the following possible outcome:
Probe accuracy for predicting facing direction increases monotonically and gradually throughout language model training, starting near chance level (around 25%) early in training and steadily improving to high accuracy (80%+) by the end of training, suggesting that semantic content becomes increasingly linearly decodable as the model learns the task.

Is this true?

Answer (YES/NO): NO